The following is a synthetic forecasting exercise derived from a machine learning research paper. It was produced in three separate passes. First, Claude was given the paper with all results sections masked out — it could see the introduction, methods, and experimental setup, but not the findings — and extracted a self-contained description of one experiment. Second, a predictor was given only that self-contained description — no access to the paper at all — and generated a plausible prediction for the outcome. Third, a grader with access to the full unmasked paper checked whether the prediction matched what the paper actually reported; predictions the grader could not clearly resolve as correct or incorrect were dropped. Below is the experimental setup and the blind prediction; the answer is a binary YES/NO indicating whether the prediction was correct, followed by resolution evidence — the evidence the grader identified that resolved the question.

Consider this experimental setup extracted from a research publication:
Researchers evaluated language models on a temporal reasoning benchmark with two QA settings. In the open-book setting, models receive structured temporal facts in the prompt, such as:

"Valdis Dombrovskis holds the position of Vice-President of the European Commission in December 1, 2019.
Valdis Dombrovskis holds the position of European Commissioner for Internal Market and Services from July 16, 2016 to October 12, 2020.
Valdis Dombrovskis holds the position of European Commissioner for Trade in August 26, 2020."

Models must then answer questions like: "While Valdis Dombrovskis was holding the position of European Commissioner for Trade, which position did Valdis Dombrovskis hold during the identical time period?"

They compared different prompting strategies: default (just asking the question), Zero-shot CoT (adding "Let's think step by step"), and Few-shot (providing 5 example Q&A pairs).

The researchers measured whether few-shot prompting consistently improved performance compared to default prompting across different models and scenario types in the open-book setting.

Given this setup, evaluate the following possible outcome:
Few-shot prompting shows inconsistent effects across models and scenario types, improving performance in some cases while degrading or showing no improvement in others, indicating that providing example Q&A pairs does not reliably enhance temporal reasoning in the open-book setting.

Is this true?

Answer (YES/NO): NO